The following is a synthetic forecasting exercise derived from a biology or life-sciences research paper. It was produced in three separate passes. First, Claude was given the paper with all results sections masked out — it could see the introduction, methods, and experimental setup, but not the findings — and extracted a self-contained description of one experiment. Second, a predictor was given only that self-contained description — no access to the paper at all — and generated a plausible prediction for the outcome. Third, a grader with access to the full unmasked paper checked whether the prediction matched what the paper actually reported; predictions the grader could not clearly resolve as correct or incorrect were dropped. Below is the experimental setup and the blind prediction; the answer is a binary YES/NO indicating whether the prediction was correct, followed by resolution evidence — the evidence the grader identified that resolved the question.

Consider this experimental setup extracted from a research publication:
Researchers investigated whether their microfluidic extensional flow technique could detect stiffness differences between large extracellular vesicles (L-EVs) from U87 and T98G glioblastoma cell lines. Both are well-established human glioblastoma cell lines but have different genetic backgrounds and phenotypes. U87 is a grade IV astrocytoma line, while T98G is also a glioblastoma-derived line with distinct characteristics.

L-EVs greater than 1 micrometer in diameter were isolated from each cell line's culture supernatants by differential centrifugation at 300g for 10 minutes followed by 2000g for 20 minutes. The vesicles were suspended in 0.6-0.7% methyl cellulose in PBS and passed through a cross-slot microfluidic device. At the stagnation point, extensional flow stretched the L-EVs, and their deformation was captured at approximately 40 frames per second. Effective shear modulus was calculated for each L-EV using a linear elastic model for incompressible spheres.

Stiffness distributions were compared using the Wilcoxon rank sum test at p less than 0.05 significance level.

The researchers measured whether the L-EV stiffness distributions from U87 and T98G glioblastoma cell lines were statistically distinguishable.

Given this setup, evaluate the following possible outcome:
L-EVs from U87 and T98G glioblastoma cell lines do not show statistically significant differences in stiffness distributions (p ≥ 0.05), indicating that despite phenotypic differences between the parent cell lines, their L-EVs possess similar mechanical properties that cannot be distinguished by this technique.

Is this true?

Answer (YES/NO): NO